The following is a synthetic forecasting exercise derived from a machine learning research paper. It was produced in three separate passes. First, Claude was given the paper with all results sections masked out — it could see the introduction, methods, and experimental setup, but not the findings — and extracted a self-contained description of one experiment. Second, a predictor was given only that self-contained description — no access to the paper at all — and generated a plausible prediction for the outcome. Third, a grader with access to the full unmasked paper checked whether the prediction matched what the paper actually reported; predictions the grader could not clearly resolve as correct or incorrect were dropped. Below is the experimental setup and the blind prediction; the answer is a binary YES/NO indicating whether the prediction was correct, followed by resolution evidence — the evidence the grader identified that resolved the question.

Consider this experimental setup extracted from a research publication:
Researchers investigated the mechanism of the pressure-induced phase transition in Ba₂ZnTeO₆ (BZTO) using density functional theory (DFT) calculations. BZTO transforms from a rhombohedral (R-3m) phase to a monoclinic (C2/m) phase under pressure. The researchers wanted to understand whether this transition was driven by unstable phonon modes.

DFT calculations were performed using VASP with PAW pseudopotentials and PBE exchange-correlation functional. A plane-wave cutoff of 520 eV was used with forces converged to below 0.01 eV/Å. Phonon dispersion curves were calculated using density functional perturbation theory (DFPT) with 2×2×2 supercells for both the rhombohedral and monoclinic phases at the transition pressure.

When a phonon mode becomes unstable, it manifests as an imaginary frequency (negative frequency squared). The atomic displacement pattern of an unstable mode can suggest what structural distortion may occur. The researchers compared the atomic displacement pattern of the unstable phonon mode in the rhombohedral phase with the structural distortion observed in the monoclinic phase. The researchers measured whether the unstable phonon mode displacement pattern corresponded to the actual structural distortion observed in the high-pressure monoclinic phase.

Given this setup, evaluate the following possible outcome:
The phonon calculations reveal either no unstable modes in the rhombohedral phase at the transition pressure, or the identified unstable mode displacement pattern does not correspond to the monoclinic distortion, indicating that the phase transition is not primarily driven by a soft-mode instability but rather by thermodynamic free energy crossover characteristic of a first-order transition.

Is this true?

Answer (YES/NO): NO